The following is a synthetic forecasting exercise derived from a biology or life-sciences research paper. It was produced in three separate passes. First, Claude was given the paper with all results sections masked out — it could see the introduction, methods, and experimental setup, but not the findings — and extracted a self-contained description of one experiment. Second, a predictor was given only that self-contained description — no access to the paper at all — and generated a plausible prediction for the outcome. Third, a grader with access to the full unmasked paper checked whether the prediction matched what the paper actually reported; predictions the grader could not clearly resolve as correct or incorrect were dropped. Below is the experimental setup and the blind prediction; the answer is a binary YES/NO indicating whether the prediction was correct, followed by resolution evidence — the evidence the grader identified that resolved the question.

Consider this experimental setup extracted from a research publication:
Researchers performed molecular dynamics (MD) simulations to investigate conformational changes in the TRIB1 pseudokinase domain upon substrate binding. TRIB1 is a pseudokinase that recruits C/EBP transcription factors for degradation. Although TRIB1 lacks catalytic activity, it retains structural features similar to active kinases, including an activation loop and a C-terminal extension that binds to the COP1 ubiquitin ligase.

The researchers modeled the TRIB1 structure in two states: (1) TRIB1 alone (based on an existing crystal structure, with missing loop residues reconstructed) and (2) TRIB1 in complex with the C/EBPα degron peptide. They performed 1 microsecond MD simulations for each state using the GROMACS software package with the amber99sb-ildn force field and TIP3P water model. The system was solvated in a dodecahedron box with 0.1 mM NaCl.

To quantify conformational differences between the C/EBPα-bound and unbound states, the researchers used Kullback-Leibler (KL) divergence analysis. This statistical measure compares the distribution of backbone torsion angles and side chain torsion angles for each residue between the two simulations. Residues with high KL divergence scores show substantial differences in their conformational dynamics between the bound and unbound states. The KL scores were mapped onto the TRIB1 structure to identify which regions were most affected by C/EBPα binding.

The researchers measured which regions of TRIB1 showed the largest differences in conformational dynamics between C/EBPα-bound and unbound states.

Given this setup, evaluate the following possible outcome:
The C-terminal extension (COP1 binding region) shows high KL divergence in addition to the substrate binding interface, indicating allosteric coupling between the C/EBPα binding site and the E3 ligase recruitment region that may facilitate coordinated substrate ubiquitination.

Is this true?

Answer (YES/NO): YES